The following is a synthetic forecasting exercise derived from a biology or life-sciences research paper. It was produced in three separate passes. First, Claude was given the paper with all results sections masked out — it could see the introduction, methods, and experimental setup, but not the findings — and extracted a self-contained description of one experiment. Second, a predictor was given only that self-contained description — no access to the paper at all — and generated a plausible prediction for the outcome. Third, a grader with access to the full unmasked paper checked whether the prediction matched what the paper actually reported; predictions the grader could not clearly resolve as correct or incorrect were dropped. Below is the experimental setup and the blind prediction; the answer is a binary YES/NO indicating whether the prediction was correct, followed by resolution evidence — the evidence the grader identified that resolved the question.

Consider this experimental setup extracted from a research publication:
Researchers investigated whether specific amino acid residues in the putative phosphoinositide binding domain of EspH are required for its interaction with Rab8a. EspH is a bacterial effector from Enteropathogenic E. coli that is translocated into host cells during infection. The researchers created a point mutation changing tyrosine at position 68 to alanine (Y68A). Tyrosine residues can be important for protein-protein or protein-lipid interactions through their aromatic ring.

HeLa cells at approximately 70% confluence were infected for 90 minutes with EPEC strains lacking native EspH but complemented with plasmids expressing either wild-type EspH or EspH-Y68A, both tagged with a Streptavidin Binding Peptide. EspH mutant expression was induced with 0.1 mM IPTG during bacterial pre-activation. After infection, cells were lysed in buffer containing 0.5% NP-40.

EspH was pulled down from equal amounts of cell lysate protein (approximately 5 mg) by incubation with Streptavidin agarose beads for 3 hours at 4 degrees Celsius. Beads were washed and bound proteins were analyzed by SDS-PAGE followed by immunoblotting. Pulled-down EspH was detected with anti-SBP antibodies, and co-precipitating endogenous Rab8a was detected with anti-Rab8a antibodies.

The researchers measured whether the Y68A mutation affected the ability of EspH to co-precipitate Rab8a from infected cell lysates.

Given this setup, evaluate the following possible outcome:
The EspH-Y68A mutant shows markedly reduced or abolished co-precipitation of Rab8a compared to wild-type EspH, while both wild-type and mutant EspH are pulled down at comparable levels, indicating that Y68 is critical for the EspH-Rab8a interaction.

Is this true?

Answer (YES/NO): YES